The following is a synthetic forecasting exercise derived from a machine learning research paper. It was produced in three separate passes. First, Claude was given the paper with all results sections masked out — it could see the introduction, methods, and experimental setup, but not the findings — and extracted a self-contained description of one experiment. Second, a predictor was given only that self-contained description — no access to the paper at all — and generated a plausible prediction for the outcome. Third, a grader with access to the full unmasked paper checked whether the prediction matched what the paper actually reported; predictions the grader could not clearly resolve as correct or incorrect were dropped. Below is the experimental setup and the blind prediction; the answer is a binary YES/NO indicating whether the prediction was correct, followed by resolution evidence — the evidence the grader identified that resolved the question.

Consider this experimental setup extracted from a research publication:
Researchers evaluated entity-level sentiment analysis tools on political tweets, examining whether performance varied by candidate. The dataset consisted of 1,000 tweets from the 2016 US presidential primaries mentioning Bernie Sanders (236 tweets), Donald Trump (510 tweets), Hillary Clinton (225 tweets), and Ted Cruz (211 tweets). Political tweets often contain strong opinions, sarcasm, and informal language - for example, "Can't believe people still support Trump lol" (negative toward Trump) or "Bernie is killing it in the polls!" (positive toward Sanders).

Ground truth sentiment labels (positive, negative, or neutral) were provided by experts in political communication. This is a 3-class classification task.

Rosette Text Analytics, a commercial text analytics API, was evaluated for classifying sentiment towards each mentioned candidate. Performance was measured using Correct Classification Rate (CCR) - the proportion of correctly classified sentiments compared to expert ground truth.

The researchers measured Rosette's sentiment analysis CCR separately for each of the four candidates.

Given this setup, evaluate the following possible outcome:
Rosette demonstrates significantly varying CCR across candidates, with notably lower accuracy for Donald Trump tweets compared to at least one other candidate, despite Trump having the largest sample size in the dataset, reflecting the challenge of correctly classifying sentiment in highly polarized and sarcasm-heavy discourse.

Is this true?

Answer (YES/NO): YES